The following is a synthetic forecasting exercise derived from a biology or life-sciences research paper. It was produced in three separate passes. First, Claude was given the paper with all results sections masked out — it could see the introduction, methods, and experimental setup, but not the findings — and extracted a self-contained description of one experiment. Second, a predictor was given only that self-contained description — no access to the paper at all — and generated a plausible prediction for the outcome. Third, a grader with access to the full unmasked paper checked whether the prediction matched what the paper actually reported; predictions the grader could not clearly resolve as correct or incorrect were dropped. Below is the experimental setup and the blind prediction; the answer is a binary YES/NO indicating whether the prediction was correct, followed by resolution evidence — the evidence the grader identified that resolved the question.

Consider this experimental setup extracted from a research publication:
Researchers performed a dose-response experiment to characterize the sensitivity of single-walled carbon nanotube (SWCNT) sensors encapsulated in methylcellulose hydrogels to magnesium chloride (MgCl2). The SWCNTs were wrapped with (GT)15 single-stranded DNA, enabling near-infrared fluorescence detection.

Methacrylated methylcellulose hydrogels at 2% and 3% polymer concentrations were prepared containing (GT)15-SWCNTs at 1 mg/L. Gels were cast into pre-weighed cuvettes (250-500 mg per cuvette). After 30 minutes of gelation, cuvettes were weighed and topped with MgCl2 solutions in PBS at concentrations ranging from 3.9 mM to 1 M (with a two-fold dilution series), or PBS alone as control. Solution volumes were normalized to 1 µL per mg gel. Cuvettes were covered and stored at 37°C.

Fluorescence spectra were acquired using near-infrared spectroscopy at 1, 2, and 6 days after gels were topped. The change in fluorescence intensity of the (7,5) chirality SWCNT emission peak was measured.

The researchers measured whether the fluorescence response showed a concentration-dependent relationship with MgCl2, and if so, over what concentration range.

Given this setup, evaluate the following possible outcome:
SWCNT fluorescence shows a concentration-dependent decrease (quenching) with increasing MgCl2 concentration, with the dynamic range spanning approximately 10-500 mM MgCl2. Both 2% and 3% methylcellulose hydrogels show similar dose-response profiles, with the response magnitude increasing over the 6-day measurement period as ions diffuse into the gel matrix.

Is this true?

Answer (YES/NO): NO